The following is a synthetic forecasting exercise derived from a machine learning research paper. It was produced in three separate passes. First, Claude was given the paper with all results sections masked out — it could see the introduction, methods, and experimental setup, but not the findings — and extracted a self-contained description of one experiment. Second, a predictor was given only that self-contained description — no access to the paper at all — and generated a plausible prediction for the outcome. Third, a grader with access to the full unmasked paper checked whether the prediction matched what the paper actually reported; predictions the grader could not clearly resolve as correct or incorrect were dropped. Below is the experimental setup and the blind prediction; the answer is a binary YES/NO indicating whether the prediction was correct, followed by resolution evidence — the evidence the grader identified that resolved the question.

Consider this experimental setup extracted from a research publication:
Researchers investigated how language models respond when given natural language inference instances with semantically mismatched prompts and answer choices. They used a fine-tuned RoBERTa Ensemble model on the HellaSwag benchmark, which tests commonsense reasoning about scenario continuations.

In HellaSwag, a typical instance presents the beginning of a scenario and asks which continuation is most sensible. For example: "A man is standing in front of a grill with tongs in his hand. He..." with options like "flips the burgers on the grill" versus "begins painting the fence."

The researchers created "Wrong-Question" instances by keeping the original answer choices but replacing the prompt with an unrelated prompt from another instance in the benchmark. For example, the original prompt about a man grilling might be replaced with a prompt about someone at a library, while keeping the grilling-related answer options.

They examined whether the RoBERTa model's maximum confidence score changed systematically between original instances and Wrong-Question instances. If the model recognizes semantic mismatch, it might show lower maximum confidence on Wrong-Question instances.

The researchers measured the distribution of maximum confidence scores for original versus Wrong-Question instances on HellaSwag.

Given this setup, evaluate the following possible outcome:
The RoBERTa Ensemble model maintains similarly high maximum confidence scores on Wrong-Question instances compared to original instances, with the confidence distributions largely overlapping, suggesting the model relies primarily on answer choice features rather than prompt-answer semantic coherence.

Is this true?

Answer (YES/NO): YES